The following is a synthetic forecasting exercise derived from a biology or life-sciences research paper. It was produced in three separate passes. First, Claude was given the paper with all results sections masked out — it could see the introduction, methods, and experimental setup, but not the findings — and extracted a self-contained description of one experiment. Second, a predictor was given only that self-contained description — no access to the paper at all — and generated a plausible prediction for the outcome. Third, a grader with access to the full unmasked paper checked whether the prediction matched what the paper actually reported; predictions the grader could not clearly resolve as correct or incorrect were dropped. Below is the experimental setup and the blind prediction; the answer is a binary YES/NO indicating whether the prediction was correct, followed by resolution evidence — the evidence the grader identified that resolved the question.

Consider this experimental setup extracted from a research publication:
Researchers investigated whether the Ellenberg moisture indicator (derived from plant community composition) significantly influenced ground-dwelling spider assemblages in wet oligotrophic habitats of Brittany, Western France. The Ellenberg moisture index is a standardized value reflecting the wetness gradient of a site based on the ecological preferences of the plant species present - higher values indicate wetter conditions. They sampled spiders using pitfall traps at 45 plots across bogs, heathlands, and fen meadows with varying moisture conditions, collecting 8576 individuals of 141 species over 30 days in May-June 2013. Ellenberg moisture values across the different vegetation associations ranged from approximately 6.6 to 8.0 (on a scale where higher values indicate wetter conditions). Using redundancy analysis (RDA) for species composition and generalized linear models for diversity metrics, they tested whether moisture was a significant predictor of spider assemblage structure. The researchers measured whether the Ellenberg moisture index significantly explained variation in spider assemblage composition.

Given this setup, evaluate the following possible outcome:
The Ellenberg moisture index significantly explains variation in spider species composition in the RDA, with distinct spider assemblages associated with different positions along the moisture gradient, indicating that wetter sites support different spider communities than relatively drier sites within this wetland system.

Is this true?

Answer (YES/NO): NO